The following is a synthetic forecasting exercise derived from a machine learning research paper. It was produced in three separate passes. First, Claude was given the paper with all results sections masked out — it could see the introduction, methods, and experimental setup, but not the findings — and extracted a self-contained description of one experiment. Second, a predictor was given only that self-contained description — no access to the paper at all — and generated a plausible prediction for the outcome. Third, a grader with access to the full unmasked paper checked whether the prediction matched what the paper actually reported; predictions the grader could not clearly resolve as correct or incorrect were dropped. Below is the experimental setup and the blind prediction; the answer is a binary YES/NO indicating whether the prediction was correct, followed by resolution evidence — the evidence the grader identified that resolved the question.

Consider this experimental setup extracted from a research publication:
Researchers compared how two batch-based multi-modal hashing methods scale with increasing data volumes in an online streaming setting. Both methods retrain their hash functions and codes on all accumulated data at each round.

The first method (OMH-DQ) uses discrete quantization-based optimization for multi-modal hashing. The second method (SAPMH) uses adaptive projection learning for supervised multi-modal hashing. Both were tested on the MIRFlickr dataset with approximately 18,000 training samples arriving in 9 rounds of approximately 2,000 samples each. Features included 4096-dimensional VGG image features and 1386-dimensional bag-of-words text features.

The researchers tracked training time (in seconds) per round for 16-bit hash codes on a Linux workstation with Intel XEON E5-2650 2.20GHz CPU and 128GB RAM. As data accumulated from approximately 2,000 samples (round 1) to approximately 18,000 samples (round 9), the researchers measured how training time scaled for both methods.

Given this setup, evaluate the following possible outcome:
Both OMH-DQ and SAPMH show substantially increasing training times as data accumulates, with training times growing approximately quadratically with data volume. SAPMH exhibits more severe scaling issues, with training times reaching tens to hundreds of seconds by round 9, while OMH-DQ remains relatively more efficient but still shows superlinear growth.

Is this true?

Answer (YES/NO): NO